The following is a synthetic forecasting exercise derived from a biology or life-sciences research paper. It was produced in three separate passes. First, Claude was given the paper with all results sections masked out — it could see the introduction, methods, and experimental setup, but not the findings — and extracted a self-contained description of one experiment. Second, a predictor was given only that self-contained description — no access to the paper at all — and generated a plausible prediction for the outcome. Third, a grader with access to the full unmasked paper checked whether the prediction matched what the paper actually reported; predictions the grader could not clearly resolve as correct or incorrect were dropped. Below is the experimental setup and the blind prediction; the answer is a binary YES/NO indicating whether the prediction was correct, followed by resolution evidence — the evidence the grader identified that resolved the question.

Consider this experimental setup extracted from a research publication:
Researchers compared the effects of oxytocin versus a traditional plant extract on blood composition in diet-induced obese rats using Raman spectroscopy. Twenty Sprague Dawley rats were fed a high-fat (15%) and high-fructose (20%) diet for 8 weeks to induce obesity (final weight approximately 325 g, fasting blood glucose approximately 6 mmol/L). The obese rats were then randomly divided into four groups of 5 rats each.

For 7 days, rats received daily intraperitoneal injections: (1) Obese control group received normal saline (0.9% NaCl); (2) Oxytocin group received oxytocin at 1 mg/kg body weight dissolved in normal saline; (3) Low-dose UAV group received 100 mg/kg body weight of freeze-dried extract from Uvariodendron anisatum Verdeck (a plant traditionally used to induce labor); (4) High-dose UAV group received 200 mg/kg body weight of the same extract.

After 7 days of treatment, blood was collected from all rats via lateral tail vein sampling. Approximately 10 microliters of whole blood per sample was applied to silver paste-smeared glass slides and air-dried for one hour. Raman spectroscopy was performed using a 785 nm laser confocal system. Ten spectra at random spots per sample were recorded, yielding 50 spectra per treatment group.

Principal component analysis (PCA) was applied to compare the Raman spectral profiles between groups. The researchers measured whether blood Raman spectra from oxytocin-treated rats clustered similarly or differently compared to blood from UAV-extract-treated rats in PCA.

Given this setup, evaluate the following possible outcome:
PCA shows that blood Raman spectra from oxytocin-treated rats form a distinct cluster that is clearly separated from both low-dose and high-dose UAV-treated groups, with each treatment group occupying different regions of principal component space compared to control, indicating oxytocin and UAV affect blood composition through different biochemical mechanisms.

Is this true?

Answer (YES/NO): NO